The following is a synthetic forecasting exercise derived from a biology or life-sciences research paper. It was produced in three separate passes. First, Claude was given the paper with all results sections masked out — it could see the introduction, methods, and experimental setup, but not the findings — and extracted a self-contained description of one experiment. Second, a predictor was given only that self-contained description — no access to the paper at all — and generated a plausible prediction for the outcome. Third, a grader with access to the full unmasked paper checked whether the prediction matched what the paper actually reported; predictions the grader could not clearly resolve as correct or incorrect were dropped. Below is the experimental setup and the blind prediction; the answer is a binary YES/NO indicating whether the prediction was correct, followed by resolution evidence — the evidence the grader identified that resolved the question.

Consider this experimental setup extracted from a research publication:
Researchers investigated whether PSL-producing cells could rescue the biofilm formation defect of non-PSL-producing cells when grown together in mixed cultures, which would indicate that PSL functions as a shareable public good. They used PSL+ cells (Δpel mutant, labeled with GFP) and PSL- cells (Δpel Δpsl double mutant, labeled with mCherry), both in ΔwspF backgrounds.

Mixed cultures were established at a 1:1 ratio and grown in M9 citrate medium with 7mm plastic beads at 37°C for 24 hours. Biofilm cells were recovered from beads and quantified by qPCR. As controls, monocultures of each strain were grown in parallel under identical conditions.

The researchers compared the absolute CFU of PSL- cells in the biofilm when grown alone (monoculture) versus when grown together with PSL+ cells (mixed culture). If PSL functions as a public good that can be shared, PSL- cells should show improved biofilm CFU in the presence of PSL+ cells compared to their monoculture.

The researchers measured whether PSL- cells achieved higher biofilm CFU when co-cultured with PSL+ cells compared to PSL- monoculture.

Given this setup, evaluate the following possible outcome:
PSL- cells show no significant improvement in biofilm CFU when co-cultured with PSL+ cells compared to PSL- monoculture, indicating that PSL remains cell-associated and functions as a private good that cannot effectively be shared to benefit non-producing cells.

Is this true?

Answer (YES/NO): NO